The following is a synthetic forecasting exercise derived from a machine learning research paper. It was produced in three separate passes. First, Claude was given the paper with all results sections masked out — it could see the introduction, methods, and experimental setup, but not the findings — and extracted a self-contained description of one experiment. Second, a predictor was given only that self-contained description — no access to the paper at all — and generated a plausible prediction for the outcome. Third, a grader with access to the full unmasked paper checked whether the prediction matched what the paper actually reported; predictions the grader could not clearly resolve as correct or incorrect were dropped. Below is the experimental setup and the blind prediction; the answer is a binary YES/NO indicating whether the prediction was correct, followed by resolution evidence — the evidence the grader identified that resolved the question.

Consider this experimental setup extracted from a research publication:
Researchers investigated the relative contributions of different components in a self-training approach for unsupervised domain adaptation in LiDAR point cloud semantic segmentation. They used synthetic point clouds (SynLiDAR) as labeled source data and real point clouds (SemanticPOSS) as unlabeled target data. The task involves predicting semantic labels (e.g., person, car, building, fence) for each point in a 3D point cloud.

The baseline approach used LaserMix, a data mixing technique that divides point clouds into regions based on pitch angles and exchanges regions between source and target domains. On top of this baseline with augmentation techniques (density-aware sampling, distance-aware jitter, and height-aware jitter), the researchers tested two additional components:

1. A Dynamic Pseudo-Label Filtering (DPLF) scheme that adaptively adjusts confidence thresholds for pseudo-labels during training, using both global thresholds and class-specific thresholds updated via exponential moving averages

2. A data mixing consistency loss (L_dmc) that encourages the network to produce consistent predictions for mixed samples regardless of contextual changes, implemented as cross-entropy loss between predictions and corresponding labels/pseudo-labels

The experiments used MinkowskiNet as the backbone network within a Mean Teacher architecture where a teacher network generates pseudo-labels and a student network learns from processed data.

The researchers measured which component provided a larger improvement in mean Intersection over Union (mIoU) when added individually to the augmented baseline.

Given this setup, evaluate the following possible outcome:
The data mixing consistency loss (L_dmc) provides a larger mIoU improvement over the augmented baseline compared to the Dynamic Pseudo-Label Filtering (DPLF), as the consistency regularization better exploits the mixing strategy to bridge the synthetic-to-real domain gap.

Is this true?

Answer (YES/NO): NO